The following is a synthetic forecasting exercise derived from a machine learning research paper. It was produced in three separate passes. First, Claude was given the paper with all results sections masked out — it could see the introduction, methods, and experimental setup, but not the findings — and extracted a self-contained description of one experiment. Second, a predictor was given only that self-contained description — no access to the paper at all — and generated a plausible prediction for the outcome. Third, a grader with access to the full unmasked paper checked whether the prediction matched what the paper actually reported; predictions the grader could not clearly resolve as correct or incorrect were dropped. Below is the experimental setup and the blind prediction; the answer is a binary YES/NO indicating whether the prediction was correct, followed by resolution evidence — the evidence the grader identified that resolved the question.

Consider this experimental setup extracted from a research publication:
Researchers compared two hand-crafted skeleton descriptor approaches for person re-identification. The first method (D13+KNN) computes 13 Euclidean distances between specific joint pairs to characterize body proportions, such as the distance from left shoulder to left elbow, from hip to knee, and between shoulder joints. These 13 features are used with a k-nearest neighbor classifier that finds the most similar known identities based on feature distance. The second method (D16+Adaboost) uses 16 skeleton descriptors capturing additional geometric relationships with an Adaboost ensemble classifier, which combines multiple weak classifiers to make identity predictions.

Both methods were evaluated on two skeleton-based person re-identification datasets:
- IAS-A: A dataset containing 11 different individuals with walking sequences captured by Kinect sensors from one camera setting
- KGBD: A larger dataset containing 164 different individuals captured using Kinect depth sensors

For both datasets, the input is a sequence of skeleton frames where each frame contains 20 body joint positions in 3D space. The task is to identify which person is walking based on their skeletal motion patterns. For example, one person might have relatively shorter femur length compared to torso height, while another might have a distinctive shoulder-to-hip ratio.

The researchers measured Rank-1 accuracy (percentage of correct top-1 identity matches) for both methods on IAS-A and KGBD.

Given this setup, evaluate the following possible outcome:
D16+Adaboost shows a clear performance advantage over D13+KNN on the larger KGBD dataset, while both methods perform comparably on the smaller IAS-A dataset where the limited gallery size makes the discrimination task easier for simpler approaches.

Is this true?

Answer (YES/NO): NO